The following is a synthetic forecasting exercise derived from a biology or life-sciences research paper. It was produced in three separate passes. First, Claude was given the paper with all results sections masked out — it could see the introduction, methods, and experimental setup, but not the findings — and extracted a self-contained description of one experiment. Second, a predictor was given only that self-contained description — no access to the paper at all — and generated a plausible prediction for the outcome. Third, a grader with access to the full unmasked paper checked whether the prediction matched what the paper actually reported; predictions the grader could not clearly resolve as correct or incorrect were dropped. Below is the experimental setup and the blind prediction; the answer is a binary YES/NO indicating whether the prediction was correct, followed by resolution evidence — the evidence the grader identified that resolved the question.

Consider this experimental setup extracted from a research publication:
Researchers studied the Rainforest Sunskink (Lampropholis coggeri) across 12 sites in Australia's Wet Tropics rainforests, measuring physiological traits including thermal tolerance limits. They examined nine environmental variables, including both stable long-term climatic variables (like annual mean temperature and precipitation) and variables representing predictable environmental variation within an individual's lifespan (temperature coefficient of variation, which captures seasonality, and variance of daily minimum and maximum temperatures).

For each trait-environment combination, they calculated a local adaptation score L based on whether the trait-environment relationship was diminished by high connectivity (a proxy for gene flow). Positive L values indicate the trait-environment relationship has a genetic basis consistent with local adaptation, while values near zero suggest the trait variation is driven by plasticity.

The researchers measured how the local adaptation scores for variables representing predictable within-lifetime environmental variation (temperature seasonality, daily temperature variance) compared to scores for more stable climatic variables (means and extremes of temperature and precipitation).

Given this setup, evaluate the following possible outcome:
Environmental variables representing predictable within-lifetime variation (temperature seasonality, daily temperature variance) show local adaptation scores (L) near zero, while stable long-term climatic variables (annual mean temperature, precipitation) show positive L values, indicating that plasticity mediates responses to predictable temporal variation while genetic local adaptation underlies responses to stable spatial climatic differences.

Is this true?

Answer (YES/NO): YES